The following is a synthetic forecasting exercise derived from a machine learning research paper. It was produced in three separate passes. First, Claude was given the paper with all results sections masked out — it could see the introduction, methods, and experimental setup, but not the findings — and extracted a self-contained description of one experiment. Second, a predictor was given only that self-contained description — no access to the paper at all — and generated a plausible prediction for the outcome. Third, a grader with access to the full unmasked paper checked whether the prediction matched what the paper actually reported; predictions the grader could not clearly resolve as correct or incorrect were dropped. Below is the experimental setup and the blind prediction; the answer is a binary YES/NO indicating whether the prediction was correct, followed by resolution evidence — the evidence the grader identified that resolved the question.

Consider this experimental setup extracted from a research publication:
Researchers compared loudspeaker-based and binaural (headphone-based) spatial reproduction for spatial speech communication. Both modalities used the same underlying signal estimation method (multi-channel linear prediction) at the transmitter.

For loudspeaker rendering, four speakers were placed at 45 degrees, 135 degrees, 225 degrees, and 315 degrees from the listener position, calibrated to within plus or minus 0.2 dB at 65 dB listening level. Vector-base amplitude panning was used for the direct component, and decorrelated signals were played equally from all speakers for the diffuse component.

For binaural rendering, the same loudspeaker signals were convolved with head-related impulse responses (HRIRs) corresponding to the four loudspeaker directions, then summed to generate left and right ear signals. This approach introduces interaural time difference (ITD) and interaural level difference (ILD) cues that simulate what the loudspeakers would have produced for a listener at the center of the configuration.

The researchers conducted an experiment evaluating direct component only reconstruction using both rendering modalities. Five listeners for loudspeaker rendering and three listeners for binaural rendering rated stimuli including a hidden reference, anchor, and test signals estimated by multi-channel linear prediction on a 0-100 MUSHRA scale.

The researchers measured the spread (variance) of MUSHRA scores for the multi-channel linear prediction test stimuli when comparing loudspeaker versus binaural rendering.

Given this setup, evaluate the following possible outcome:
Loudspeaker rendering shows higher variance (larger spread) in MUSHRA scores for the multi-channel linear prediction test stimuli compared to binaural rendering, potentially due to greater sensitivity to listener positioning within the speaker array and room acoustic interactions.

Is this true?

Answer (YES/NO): NO